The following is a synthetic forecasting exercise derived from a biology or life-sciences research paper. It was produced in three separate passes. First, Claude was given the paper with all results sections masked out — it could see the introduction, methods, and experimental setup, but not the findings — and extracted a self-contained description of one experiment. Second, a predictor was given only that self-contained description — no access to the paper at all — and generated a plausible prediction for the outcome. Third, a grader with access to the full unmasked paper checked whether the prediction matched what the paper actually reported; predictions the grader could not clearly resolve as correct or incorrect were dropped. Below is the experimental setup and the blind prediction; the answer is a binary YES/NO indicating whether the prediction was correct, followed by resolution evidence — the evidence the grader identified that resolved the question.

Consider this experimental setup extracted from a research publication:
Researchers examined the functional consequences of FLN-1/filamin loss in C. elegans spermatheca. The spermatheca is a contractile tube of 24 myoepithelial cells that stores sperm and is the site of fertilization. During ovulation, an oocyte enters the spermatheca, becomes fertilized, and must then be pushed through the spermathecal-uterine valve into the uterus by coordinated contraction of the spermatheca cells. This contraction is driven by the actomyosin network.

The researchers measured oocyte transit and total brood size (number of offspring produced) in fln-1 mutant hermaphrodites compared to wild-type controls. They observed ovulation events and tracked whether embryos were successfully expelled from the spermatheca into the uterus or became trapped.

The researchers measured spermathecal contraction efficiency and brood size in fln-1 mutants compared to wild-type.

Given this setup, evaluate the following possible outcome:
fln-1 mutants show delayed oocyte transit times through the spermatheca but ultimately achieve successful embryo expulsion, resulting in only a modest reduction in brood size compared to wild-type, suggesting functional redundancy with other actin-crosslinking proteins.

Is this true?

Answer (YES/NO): NO